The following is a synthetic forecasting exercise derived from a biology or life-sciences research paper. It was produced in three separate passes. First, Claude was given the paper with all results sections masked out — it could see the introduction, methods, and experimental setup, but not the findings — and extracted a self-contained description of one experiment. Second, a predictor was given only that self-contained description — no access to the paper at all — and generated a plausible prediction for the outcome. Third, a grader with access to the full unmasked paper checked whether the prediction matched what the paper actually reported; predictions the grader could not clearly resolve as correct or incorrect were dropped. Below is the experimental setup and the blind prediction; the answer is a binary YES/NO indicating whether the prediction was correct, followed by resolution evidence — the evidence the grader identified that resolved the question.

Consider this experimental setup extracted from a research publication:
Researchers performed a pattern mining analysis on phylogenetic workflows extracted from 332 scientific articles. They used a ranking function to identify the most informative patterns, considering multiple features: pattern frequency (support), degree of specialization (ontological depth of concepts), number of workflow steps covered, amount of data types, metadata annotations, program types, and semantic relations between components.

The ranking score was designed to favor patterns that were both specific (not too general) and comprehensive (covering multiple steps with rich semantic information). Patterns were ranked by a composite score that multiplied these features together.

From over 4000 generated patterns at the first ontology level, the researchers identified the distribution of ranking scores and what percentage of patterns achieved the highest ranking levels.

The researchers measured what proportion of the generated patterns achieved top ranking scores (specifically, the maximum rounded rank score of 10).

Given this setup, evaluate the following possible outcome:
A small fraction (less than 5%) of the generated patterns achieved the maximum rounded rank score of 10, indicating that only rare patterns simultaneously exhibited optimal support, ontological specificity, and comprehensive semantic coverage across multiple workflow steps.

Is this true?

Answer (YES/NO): YES